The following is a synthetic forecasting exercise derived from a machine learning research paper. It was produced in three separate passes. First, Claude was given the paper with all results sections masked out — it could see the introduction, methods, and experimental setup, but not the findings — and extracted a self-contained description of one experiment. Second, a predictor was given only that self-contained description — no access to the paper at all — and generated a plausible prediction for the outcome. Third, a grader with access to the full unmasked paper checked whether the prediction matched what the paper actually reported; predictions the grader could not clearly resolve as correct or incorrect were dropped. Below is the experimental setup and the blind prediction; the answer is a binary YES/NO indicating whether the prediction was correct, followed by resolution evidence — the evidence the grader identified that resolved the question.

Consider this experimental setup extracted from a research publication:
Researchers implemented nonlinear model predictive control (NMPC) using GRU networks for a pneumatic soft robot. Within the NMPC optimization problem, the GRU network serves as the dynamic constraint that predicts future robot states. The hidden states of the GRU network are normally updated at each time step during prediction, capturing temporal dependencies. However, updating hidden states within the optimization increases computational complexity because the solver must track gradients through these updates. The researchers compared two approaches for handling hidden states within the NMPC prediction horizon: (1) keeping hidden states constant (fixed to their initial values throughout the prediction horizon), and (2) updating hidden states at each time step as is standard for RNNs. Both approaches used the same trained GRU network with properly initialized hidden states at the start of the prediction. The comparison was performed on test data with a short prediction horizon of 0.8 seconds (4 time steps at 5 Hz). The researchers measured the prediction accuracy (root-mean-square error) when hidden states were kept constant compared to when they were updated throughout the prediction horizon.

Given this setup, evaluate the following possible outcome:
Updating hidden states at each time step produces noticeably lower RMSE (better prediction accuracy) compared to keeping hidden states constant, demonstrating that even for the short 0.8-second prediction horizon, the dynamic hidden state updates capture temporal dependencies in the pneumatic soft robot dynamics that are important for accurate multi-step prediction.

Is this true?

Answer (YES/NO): NO